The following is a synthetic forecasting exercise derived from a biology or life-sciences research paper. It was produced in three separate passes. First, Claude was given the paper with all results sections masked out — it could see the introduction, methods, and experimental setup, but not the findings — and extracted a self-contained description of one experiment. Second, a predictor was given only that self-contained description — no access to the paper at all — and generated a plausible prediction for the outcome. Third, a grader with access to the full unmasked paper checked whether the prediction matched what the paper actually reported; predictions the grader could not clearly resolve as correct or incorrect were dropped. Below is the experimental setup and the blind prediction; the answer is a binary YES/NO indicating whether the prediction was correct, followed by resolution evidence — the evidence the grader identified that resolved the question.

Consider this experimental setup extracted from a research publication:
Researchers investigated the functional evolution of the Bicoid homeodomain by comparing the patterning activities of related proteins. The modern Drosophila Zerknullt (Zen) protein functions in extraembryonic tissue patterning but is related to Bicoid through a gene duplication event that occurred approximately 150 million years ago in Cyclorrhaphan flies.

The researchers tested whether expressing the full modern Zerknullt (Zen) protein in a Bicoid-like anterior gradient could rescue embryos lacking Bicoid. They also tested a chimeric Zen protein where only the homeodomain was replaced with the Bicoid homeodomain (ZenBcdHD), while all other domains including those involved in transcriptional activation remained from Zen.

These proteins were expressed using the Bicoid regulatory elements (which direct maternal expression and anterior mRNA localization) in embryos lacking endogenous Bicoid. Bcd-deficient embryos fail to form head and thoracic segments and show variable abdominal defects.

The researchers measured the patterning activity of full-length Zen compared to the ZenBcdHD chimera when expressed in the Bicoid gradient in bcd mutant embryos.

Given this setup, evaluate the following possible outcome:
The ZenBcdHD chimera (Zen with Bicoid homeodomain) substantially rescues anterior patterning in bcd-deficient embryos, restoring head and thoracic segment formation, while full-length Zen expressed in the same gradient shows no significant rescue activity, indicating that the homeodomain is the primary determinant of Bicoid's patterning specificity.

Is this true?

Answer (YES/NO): NO